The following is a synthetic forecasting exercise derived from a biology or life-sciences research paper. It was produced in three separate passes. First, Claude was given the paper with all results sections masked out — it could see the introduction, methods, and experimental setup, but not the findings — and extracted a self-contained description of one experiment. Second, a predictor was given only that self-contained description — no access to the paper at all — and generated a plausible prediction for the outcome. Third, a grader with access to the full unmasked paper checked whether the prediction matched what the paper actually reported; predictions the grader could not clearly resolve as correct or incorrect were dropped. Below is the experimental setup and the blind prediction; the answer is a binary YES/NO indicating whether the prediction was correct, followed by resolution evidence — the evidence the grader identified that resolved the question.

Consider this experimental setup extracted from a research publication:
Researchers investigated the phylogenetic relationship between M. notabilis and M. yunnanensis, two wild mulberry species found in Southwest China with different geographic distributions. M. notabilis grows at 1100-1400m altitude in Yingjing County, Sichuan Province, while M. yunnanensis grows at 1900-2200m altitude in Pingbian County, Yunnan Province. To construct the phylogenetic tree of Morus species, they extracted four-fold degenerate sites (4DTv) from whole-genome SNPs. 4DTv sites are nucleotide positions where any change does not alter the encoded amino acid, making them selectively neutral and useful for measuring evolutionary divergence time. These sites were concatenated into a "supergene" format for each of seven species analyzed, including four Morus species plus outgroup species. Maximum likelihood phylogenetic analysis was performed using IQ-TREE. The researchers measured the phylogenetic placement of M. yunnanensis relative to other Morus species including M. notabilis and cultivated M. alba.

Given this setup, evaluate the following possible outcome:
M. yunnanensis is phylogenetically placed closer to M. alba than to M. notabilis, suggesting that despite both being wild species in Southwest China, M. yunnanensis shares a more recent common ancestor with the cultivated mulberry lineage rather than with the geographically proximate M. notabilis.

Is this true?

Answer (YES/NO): NO